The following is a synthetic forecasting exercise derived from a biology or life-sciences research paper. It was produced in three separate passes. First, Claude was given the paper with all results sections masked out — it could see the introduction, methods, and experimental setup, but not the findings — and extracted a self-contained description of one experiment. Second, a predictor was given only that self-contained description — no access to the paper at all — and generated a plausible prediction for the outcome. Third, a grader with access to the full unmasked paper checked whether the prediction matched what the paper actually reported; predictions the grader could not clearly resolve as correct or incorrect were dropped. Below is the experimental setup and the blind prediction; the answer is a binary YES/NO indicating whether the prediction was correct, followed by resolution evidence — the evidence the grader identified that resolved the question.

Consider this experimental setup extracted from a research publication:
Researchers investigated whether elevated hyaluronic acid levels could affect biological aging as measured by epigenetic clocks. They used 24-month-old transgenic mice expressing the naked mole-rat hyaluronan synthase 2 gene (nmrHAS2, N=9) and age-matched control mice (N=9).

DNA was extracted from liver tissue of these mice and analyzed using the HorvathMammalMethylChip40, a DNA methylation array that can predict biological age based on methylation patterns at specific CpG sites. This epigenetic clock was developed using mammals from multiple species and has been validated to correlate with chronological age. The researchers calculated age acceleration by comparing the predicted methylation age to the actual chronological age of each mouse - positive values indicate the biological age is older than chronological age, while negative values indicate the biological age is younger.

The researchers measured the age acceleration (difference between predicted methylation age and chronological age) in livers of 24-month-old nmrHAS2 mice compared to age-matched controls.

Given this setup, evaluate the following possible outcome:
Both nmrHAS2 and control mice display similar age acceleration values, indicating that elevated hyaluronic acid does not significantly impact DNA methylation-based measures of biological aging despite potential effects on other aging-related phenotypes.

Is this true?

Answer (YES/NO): NO